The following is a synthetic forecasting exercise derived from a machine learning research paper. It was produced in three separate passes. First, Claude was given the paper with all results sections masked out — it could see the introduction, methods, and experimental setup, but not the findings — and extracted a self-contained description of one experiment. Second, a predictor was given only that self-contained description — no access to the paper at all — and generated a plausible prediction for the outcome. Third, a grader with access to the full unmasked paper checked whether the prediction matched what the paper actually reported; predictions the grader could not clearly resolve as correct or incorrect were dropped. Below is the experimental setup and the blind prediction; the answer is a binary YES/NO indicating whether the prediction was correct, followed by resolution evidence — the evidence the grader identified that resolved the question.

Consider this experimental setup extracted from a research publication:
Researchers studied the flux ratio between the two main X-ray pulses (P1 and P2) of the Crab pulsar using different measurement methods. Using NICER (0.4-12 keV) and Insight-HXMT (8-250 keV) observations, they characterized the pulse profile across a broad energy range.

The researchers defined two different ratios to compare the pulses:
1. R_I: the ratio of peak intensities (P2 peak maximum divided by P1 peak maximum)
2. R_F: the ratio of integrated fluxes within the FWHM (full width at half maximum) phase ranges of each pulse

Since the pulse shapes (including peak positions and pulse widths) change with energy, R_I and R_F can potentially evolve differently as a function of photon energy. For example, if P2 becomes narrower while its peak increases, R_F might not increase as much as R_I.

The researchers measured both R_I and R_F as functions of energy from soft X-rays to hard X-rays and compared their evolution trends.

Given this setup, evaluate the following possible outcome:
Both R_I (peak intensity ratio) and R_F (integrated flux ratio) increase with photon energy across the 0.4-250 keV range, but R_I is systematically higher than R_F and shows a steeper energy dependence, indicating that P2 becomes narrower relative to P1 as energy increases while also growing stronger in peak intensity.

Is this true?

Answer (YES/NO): NO